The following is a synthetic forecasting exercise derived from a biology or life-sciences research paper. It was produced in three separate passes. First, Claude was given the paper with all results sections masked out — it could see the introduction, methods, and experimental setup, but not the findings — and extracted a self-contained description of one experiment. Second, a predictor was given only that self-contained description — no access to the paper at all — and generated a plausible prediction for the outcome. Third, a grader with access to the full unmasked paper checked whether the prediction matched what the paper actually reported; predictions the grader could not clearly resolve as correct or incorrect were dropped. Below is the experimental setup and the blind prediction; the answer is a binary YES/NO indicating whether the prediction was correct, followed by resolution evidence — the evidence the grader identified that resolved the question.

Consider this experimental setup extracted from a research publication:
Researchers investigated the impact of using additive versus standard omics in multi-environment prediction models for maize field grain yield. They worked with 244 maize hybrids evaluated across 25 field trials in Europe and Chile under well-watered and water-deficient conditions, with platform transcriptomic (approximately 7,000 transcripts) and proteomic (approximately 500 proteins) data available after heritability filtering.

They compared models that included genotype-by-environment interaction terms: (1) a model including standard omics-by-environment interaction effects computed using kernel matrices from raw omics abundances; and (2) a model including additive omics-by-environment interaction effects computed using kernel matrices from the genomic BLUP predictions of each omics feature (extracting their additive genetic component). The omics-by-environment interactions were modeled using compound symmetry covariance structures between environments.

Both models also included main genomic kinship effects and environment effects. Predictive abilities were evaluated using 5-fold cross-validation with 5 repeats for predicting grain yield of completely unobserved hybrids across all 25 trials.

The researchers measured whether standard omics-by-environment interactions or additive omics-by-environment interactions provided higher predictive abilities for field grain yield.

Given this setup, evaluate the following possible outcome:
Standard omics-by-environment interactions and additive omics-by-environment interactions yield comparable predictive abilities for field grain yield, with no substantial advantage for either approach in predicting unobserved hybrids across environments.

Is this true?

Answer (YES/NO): YES